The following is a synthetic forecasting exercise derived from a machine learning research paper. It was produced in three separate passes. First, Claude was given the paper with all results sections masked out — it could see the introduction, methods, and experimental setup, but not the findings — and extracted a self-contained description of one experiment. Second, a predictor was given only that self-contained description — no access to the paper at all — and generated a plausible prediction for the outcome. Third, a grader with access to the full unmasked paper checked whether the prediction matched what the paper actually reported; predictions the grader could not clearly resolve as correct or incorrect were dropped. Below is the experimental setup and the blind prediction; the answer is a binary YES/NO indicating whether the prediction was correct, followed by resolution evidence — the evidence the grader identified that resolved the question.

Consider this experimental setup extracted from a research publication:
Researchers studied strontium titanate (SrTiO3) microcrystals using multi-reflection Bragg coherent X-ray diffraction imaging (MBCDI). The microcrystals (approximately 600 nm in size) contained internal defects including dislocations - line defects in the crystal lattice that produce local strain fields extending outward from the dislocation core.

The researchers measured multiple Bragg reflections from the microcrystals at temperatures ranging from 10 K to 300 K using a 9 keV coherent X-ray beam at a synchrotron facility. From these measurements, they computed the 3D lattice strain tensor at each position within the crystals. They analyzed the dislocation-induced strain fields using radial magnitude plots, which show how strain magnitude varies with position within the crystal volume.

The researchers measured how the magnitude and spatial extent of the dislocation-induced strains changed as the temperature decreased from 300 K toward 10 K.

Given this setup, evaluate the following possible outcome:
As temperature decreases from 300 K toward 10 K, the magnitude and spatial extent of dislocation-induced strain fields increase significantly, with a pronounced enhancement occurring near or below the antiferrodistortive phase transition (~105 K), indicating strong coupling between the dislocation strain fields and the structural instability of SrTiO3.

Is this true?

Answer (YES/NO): NO